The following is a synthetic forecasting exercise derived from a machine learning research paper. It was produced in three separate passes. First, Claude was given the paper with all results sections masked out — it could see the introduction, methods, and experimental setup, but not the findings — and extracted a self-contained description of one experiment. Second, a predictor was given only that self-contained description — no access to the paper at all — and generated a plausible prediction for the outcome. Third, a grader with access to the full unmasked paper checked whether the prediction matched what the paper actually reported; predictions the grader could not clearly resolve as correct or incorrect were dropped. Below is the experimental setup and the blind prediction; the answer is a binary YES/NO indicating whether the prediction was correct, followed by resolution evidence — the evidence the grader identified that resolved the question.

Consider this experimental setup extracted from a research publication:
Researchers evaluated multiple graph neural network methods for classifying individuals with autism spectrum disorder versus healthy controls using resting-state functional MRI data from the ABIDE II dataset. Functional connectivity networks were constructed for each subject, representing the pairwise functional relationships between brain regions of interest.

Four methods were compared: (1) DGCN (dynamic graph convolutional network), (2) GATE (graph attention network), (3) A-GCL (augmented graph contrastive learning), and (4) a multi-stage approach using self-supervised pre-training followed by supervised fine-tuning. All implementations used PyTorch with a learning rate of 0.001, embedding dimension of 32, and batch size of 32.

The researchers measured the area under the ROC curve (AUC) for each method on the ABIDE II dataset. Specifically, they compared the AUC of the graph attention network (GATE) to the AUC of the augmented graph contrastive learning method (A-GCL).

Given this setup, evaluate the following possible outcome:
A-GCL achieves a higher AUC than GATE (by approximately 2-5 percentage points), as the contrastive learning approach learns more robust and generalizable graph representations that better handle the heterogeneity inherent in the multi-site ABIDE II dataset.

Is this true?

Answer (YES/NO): NO